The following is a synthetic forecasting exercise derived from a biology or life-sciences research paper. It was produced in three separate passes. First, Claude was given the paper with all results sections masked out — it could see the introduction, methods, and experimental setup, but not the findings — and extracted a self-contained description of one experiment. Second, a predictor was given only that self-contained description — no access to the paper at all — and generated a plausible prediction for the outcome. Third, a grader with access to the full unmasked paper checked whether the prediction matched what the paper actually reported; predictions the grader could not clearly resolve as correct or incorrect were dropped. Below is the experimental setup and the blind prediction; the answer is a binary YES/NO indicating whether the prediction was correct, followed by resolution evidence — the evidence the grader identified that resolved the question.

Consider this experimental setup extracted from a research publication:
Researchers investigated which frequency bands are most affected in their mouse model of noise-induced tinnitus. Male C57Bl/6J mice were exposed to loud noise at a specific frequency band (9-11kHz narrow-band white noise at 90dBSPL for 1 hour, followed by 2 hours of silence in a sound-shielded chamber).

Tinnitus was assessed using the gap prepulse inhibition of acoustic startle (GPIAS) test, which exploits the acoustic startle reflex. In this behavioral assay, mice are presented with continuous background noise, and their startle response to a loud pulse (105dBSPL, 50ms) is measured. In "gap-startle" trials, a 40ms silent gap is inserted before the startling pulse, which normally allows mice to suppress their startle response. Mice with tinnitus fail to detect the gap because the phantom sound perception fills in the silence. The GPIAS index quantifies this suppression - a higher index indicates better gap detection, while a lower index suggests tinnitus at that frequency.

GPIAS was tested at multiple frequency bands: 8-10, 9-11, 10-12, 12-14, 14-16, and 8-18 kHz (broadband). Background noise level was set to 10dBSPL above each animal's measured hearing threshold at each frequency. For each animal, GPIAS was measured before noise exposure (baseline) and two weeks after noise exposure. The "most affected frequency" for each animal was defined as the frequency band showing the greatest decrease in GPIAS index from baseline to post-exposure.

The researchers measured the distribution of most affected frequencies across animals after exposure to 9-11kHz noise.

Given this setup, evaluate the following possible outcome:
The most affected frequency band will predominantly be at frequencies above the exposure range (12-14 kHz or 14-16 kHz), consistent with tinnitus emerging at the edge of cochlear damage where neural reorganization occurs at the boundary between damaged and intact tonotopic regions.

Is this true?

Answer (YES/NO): NO